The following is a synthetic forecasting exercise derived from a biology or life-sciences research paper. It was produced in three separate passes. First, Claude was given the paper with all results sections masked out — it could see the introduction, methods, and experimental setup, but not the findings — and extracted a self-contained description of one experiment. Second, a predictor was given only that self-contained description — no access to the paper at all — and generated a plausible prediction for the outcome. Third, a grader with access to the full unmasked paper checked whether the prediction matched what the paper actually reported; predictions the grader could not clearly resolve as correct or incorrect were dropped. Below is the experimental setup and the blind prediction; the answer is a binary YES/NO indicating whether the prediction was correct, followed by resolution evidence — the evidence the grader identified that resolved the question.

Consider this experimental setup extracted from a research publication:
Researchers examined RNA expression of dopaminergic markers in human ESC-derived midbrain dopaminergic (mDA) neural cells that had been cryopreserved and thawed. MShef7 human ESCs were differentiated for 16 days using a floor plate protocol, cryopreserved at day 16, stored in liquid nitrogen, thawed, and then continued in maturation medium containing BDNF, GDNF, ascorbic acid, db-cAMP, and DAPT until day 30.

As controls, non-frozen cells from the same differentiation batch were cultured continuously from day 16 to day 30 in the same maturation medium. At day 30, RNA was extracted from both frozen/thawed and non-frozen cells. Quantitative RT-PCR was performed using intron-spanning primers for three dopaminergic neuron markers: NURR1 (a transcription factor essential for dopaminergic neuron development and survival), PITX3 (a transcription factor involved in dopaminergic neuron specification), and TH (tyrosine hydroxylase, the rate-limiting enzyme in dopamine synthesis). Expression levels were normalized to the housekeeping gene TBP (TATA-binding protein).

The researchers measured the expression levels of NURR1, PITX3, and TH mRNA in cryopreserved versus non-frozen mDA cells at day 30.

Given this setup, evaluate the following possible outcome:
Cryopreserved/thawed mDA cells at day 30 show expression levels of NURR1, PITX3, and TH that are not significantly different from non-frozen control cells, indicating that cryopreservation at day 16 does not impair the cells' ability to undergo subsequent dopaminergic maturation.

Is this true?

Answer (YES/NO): YES